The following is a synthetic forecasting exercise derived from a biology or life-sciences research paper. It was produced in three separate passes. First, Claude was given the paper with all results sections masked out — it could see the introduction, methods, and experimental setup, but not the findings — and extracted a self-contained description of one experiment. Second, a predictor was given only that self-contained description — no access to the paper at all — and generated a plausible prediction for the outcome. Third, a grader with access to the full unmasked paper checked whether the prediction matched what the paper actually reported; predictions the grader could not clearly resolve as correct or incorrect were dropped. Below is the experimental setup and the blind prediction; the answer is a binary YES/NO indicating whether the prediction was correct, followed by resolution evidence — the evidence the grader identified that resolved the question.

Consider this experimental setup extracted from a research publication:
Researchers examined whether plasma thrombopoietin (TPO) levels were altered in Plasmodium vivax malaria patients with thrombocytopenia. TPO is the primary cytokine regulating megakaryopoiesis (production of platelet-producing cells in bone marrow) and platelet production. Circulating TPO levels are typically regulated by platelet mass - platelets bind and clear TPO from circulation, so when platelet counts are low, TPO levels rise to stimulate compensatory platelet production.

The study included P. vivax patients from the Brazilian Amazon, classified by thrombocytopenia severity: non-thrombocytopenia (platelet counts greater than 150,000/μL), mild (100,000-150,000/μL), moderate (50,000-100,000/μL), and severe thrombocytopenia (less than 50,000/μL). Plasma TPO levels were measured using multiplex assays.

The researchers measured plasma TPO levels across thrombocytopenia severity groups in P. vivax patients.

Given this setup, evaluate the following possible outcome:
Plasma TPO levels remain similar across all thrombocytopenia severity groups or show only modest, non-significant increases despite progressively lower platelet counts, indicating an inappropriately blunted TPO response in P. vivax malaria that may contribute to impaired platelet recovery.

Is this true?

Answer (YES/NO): NO